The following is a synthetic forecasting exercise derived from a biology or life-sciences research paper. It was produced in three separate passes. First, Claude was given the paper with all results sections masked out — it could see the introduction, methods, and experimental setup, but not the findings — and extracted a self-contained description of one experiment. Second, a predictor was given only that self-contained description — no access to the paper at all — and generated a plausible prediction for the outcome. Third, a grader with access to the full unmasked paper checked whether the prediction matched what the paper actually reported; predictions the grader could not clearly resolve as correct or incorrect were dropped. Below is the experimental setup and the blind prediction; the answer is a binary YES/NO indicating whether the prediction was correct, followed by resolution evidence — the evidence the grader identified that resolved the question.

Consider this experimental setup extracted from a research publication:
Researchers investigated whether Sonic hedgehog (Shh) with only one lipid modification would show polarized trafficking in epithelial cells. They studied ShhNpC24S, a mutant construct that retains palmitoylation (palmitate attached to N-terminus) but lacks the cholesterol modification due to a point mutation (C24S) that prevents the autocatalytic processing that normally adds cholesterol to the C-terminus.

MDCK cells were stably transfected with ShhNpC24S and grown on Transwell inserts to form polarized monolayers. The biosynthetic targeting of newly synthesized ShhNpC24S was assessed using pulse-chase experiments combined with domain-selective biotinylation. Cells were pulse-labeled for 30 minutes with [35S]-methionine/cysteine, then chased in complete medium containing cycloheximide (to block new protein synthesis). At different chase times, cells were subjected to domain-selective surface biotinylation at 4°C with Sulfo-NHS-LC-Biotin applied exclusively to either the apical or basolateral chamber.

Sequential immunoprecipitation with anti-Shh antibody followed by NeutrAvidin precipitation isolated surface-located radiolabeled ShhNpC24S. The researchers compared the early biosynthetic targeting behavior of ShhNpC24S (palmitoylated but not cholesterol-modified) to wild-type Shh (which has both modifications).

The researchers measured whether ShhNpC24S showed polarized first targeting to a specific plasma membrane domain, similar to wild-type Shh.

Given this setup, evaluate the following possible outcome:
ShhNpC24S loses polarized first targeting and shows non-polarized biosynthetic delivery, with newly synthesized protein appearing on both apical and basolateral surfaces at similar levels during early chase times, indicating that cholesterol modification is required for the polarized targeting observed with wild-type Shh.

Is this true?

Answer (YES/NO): NO